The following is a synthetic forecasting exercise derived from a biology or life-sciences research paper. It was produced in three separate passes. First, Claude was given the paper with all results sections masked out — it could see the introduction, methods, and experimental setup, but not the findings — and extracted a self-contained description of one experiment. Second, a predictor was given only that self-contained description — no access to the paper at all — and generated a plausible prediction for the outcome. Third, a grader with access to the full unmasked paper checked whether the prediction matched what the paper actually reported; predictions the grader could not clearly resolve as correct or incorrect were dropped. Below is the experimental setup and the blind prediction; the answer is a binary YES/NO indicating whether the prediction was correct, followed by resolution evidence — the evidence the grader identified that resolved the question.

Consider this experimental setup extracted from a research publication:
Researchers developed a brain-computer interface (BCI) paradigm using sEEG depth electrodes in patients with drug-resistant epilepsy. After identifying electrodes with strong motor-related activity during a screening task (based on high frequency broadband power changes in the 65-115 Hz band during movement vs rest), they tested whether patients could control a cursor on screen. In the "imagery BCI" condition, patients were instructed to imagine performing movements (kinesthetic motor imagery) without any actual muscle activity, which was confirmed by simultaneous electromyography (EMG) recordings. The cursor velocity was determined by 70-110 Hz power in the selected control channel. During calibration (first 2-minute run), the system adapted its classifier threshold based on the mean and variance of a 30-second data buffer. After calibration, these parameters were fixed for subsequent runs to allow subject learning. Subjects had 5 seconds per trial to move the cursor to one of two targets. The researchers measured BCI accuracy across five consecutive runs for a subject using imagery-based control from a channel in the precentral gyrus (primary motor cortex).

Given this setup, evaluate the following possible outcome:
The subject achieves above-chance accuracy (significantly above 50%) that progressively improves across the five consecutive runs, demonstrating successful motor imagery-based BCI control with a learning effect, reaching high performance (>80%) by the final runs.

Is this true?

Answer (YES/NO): YES